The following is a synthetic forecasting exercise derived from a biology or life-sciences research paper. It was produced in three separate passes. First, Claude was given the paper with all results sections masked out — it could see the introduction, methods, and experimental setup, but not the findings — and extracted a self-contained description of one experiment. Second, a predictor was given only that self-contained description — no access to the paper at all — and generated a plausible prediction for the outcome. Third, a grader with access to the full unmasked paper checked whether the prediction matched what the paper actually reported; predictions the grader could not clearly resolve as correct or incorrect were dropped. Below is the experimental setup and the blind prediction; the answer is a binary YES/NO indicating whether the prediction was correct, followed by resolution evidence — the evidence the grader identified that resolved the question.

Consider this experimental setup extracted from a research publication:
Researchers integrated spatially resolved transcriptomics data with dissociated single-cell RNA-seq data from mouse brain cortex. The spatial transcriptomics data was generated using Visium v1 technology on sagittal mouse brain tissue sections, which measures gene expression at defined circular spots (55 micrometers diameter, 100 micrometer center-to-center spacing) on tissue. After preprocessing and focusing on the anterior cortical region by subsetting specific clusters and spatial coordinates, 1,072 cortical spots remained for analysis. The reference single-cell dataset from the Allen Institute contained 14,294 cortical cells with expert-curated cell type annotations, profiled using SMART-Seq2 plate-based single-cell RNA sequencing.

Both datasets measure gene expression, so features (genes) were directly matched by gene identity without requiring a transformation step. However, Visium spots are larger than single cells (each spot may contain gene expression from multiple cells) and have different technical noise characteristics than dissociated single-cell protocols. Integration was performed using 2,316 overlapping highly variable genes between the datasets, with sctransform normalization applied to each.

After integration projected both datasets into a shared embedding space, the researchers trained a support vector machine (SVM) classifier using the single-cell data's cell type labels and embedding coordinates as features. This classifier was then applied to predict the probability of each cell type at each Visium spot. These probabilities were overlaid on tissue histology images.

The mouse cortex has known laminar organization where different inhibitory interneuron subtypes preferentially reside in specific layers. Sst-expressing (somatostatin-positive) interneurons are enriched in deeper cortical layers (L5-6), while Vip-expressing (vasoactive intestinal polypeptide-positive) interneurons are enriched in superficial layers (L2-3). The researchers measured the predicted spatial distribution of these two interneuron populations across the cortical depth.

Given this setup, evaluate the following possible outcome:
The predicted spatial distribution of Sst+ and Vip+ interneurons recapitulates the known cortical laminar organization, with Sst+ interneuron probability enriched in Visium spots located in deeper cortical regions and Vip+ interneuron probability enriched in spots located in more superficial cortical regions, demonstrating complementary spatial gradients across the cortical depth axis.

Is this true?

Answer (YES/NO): NO